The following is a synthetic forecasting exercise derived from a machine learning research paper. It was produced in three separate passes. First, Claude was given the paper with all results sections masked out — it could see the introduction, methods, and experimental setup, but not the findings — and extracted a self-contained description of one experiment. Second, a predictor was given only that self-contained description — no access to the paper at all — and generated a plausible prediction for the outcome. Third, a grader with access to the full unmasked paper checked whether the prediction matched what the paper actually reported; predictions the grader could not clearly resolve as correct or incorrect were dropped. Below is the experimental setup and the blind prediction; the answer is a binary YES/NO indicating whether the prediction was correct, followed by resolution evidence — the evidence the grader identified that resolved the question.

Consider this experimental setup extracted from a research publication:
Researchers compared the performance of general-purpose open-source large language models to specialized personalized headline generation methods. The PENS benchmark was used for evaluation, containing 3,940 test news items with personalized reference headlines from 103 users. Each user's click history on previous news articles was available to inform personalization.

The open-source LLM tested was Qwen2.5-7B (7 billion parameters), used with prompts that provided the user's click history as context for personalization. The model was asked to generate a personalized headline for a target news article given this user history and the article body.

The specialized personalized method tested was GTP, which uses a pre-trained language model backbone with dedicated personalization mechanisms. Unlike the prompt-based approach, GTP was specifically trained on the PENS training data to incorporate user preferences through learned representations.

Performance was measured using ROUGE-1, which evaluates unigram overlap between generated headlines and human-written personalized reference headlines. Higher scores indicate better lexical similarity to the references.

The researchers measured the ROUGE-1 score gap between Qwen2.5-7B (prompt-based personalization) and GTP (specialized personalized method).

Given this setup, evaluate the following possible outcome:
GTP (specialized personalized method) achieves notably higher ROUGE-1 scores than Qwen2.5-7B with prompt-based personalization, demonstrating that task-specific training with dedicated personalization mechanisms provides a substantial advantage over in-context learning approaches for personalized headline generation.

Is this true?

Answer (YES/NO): YES